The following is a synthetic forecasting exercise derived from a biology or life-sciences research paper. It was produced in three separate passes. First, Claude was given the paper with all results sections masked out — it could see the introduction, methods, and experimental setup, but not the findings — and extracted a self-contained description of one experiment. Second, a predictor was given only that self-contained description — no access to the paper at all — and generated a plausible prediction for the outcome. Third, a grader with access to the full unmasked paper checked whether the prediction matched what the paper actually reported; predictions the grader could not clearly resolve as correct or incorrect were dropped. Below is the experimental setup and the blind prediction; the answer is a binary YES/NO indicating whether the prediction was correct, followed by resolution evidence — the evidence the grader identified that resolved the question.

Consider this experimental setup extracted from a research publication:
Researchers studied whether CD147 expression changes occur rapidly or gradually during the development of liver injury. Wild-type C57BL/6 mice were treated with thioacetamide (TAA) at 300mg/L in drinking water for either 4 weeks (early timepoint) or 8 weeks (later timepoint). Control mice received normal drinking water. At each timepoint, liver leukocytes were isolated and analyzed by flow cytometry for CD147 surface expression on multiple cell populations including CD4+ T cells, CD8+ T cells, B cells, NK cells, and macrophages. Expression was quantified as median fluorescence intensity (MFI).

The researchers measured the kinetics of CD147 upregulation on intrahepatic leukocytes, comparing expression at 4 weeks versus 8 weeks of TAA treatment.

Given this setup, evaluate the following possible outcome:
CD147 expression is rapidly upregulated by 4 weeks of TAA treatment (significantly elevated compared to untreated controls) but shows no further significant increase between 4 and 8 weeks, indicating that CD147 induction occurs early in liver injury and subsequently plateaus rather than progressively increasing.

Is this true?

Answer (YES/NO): NO